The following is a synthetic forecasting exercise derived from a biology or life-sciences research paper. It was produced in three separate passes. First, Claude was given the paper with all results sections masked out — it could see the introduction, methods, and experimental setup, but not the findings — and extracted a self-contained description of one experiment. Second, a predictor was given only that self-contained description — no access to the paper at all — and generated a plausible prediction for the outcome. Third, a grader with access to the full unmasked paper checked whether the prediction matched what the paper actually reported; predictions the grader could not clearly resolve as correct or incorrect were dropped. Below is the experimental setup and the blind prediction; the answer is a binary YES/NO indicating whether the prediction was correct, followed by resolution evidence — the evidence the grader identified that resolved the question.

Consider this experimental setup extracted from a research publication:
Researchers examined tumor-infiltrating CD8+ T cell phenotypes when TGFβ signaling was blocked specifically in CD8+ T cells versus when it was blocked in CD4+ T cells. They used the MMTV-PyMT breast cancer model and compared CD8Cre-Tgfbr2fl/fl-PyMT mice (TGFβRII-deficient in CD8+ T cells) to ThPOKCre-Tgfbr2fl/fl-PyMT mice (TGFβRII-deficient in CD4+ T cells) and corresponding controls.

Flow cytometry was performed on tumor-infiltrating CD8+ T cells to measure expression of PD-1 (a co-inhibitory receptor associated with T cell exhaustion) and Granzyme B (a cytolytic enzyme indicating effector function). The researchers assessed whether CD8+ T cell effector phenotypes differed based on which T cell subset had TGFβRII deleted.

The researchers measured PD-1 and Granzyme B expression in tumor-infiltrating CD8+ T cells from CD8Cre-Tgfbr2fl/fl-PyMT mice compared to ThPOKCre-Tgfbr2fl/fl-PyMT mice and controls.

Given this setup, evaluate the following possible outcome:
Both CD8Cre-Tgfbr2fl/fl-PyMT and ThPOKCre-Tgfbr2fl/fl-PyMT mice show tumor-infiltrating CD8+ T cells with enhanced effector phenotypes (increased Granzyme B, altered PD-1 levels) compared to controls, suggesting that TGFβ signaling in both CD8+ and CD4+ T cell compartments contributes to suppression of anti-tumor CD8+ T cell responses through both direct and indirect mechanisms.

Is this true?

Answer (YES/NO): NO